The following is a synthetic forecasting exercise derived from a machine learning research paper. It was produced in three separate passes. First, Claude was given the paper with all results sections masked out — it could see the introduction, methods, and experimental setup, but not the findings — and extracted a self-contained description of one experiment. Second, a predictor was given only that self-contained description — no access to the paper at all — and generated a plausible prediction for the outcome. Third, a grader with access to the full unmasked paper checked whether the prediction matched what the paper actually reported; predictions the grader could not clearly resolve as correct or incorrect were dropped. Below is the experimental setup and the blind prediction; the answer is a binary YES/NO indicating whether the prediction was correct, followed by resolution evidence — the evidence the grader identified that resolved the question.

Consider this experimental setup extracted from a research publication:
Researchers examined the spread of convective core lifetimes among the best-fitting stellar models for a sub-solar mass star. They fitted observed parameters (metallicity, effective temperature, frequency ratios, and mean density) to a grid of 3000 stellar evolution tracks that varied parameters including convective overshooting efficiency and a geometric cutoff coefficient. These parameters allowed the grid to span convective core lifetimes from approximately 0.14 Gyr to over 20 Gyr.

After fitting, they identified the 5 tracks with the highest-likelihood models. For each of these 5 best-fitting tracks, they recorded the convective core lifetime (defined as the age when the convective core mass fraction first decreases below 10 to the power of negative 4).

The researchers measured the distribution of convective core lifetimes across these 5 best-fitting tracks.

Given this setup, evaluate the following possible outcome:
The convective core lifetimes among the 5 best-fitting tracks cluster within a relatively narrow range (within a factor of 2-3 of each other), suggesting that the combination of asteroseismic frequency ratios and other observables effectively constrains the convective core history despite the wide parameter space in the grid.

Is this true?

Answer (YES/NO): NO